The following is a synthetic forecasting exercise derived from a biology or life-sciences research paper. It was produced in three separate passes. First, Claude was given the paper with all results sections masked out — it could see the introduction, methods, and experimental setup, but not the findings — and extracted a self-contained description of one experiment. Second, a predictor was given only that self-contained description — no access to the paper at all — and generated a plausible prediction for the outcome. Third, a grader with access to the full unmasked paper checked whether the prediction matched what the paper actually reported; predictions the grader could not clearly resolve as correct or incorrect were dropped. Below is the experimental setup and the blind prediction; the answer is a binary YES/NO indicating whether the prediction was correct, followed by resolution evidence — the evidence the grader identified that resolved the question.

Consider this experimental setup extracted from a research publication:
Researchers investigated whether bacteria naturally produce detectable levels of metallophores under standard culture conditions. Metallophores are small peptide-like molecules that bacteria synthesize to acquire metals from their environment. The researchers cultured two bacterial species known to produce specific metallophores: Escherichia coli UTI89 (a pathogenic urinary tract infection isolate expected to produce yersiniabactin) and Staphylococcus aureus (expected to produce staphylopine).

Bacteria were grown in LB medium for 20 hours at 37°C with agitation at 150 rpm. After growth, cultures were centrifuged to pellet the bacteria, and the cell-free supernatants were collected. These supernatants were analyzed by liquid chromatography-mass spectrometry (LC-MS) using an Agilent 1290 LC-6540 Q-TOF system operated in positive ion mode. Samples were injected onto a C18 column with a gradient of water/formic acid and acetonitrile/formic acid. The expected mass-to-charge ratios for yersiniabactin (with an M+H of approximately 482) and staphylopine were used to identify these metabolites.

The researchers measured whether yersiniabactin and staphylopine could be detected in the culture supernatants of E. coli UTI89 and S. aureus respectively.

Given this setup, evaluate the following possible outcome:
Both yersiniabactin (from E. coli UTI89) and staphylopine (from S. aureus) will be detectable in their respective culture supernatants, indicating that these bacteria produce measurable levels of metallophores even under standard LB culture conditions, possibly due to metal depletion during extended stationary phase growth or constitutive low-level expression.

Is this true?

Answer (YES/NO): YES